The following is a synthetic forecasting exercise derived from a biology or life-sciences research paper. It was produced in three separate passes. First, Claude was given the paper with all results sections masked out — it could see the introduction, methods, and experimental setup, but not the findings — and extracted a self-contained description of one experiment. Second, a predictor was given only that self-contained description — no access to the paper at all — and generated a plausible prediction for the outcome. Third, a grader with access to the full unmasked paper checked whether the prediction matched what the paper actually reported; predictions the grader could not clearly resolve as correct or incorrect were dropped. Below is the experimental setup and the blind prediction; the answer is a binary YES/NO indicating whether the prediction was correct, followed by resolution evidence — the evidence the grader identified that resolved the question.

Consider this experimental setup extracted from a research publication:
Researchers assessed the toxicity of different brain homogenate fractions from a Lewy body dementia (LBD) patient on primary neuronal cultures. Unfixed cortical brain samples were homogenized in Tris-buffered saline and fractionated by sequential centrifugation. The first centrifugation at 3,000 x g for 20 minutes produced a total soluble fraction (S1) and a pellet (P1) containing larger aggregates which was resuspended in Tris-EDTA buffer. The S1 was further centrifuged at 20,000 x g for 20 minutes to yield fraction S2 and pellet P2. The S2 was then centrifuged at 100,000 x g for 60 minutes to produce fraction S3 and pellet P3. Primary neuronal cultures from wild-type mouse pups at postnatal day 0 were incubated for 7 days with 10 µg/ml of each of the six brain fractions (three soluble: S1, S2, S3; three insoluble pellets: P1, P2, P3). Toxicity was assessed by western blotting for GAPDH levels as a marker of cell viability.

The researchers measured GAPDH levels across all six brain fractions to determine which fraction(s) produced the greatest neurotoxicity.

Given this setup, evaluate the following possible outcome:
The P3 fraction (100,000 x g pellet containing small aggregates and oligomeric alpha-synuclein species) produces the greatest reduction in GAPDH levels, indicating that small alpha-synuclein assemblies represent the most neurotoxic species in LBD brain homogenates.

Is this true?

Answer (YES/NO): NO